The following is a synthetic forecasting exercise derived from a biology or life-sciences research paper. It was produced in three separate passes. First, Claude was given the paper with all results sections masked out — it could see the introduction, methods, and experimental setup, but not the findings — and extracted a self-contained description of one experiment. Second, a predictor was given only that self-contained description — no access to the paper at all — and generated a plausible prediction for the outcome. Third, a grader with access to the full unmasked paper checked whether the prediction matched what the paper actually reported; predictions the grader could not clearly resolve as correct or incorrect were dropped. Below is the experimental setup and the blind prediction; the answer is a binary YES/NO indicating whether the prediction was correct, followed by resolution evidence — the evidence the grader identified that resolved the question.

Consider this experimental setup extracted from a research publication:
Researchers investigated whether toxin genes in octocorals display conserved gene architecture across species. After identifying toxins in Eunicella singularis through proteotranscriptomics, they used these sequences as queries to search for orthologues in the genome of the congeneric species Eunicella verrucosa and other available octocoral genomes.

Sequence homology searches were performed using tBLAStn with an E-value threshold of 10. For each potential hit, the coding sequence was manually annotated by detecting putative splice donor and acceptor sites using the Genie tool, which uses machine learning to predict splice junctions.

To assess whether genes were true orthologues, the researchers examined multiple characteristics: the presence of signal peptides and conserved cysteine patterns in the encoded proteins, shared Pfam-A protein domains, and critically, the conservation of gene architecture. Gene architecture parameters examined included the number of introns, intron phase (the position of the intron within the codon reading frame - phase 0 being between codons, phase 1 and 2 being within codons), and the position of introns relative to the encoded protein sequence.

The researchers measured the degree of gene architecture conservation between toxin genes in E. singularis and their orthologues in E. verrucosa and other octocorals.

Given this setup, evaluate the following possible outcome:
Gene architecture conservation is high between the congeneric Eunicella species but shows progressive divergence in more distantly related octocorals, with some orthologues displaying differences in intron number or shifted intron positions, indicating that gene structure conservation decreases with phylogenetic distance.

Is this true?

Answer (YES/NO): NO